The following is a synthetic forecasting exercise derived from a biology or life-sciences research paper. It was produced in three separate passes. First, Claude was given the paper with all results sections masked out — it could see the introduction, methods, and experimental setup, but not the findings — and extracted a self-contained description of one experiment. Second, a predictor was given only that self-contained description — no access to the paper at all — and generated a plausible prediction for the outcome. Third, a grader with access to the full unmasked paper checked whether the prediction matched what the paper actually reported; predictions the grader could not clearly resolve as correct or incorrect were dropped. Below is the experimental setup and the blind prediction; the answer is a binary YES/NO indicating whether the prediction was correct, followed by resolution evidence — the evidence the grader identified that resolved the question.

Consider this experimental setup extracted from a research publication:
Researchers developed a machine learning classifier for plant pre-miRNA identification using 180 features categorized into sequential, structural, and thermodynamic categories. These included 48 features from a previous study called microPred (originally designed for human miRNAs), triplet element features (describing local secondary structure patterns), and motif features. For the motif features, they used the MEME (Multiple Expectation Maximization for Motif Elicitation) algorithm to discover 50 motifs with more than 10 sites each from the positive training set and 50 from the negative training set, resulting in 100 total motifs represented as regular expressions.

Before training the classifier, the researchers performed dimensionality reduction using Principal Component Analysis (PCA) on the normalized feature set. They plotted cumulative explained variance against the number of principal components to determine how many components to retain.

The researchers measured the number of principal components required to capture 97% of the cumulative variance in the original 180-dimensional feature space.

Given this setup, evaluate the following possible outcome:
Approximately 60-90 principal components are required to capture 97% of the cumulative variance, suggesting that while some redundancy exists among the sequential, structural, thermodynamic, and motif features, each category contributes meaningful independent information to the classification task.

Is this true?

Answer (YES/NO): NO